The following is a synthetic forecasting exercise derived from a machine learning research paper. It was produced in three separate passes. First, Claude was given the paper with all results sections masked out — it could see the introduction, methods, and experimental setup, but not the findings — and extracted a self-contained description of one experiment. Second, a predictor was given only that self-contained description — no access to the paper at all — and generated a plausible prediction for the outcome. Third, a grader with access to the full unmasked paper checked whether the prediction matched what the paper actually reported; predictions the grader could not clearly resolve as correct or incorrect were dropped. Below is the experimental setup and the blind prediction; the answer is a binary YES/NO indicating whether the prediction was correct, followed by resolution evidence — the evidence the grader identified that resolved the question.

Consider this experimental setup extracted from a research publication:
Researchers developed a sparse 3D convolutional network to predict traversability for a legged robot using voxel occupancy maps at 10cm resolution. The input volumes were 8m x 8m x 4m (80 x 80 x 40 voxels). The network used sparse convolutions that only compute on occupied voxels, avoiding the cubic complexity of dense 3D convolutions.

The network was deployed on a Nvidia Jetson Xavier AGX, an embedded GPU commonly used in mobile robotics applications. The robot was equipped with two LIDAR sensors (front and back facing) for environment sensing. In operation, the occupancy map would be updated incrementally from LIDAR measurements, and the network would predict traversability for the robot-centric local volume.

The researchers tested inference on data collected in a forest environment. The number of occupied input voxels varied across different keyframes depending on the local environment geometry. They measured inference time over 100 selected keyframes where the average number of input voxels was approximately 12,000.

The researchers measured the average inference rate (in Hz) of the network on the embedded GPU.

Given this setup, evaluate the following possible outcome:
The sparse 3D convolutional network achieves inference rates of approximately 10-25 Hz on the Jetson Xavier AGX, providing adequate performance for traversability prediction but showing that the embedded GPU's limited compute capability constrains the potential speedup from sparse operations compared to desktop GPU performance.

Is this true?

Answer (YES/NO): YES